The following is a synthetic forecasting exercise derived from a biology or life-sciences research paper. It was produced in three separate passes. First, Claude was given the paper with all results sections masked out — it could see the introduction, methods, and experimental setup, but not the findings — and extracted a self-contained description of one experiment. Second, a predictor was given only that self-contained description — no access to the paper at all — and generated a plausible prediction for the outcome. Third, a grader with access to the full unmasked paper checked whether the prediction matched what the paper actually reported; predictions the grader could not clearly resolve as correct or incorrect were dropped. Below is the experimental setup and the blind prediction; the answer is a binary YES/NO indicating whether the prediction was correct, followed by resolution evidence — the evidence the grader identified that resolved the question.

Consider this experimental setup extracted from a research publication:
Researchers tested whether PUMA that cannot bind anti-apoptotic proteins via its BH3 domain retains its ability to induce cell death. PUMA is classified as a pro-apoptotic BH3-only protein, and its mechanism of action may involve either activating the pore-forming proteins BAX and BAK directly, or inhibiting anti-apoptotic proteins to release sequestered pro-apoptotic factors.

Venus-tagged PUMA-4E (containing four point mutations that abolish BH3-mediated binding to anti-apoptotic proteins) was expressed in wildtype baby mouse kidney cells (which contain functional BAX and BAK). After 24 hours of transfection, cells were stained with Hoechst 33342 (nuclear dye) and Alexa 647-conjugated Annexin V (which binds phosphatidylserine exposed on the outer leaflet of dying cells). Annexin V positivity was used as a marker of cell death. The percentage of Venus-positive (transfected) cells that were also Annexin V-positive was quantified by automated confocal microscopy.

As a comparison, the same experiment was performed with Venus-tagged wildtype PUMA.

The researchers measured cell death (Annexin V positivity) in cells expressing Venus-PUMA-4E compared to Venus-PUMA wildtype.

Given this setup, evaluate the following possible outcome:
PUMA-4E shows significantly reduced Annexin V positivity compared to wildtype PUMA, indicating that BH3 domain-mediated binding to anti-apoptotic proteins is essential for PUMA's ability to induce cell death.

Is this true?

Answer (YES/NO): YES